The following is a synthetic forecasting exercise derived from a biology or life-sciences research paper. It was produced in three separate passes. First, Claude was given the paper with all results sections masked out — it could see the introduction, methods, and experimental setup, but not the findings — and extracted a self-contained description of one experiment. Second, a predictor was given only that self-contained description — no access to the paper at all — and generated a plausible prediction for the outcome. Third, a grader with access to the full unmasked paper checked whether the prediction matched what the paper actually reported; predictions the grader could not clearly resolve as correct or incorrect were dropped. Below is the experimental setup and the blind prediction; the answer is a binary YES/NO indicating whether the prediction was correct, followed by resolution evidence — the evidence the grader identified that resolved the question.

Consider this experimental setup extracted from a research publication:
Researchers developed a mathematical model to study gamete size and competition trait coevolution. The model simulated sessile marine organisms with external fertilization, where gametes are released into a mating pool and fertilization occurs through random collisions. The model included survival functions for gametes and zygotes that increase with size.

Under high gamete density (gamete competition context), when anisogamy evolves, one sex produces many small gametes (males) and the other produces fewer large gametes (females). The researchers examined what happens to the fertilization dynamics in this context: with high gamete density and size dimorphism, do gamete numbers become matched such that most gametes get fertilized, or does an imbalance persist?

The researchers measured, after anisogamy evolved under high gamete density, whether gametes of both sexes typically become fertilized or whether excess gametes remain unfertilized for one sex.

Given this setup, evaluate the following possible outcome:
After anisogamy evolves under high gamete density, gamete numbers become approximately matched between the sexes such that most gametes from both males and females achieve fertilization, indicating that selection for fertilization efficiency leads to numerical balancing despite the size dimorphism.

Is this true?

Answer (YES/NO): NO